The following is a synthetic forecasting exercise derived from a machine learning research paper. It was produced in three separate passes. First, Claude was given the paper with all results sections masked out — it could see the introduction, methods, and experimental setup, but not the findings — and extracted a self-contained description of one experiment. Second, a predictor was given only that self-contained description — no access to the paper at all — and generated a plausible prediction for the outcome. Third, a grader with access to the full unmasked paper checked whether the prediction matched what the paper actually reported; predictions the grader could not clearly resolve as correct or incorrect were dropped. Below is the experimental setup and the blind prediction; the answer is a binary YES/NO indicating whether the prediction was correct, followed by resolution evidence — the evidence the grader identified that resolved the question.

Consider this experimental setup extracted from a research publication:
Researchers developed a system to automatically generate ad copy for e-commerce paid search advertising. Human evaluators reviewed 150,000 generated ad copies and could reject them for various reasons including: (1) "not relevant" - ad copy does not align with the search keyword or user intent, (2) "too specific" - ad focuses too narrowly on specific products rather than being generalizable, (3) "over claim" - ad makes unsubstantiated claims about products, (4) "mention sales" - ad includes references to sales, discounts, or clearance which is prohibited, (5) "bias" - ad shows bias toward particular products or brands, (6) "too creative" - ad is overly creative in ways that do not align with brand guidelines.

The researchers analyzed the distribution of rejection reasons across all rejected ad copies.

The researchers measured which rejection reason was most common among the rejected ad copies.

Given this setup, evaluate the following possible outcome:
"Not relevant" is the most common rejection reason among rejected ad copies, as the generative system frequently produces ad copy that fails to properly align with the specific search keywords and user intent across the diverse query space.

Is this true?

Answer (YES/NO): YES